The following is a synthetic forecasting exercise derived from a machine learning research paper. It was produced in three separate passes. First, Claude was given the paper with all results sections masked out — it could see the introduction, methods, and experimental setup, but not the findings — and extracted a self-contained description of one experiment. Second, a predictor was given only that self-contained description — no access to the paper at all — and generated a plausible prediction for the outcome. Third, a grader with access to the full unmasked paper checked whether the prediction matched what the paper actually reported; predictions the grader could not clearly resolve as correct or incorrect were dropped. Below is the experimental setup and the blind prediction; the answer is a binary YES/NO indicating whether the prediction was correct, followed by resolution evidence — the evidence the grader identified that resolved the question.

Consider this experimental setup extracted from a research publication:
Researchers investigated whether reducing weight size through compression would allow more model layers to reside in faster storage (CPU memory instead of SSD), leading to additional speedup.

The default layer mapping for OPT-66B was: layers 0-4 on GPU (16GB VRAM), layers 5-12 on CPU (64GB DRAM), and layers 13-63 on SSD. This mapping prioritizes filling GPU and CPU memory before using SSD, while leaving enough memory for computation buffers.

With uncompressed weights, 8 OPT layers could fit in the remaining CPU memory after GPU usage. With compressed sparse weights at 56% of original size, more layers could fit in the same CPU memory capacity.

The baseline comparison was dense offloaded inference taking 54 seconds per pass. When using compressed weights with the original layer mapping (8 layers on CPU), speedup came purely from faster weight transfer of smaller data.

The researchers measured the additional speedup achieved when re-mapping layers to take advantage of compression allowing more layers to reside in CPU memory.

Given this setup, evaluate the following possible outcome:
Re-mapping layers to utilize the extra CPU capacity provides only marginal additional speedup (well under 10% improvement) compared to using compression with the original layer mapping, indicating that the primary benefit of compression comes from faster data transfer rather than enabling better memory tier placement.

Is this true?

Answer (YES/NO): NO